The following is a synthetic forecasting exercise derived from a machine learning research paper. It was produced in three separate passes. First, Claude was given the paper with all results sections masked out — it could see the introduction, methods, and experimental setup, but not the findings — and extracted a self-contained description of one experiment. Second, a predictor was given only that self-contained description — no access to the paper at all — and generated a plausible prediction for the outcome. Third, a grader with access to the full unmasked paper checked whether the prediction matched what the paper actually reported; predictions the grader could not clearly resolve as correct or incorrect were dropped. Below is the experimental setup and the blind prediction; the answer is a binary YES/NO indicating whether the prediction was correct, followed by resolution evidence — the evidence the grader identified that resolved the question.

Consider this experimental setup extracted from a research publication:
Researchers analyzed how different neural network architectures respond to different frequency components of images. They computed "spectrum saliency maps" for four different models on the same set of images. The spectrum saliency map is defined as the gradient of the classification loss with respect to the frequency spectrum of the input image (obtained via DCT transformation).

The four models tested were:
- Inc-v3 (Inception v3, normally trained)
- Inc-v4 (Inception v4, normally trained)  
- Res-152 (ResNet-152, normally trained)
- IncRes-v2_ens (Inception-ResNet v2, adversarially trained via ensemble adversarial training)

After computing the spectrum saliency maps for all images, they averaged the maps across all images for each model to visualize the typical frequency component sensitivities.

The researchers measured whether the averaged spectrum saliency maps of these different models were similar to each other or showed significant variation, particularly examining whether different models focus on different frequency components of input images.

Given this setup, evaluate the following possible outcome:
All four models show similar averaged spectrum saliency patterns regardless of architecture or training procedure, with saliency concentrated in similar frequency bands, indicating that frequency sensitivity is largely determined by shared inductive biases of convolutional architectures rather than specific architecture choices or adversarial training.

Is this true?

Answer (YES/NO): NO